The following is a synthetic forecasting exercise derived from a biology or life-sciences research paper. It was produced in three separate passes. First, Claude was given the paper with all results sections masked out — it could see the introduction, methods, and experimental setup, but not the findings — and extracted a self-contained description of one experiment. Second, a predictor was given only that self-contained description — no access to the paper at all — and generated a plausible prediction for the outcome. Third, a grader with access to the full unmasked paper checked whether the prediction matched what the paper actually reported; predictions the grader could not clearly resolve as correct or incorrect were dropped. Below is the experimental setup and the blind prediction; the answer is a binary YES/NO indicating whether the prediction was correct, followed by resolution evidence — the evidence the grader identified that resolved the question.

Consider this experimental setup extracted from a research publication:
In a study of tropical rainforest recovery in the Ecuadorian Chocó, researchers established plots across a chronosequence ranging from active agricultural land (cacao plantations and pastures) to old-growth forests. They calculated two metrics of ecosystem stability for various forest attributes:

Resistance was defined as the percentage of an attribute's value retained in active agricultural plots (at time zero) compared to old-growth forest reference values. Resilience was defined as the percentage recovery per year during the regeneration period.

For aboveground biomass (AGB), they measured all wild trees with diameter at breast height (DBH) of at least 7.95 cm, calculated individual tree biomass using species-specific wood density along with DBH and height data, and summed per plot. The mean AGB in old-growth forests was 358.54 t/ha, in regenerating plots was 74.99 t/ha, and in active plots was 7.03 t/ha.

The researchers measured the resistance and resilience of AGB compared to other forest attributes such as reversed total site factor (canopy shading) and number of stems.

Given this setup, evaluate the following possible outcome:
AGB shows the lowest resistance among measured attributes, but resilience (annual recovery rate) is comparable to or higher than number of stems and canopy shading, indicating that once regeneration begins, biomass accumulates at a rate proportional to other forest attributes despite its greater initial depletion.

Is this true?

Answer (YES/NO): NO